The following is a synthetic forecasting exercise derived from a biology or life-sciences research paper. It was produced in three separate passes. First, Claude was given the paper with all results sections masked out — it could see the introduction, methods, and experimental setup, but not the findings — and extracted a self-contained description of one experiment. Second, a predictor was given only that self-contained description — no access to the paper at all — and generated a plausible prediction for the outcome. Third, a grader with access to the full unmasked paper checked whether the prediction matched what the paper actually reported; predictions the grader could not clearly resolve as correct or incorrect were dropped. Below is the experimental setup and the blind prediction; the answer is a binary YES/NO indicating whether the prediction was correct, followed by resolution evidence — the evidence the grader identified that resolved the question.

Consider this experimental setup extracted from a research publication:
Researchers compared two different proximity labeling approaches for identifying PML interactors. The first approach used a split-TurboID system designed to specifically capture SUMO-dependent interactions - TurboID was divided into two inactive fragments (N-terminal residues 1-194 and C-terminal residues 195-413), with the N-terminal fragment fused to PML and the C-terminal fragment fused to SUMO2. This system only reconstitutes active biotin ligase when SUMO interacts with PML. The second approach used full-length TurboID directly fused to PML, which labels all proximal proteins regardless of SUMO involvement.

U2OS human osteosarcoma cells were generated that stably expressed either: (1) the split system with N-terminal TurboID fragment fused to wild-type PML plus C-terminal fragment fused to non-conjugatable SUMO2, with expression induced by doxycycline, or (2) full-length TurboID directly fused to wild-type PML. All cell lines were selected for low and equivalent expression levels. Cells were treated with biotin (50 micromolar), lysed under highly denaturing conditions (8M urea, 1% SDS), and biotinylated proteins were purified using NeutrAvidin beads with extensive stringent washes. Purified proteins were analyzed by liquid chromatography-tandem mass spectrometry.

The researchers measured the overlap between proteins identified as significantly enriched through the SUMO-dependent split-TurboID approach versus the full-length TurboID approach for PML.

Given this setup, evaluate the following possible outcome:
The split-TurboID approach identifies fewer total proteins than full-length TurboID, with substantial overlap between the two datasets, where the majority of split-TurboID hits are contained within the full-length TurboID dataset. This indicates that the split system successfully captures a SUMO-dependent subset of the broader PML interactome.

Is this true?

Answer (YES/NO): YES